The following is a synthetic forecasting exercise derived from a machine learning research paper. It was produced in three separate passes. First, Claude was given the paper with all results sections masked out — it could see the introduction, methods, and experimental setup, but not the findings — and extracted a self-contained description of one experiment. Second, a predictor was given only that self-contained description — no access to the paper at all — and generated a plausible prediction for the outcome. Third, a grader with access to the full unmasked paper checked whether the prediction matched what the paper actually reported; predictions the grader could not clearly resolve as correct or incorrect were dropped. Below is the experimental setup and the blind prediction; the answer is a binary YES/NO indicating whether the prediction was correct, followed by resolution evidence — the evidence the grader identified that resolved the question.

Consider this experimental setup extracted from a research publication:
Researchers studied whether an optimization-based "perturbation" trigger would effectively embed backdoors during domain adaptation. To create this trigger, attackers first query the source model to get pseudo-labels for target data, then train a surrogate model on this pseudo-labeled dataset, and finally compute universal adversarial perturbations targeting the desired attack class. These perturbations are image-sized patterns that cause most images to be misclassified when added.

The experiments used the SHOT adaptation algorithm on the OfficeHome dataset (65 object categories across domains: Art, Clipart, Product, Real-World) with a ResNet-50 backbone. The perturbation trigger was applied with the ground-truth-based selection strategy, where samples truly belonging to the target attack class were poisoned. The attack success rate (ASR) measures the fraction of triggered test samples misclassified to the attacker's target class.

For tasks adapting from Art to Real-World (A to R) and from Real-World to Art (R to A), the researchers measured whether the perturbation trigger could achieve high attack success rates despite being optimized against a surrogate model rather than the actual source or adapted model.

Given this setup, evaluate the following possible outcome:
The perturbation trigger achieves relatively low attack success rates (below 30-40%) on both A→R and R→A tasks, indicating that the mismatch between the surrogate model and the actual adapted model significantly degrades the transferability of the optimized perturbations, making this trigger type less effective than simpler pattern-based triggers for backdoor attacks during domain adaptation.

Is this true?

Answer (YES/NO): YES